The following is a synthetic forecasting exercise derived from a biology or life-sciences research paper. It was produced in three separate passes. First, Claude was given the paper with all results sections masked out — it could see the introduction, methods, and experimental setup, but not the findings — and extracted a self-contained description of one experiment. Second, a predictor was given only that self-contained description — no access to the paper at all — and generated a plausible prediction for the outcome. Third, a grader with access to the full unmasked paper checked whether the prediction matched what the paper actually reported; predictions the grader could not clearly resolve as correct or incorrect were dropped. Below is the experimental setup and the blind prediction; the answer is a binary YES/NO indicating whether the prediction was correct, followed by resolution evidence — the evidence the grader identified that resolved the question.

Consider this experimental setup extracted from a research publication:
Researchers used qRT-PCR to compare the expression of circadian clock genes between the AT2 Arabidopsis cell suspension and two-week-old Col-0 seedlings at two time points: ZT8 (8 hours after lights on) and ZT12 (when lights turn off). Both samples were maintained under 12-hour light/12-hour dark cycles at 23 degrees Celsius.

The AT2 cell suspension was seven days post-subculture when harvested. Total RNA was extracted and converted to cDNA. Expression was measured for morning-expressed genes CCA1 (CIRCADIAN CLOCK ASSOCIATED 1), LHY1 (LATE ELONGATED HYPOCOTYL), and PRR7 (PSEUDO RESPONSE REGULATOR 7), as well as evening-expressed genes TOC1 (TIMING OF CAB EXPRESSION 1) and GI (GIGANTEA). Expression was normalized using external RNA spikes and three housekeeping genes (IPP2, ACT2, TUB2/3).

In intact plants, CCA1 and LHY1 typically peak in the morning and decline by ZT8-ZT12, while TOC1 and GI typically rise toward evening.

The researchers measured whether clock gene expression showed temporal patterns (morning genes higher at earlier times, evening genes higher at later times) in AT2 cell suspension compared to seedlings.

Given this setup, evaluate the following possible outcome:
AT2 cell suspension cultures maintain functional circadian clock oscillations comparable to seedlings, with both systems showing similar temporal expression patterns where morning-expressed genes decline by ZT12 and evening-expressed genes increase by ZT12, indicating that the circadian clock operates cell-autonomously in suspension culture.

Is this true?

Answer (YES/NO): NO